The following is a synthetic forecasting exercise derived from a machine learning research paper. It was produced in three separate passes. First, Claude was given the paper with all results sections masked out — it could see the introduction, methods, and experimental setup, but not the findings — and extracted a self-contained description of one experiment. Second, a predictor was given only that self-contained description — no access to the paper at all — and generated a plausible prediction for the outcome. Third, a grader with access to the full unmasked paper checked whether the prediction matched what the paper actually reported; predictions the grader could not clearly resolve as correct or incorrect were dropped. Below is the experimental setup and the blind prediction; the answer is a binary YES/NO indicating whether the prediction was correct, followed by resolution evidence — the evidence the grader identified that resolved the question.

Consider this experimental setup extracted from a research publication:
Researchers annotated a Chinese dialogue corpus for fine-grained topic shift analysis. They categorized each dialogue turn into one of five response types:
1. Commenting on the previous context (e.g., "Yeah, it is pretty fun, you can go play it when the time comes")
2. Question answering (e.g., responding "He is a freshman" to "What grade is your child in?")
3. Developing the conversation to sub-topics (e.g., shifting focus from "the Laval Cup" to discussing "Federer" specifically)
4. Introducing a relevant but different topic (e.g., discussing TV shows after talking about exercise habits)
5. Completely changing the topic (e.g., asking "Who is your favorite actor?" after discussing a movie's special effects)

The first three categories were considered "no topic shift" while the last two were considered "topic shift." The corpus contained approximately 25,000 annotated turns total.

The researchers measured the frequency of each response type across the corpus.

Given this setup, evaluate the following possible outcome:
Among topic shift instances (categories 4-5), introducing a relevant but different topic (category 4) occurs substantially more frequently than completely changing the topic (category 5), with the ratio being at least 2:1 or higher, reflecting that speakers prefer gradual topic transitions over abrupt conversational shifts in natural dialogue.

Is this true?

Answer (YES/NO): NO